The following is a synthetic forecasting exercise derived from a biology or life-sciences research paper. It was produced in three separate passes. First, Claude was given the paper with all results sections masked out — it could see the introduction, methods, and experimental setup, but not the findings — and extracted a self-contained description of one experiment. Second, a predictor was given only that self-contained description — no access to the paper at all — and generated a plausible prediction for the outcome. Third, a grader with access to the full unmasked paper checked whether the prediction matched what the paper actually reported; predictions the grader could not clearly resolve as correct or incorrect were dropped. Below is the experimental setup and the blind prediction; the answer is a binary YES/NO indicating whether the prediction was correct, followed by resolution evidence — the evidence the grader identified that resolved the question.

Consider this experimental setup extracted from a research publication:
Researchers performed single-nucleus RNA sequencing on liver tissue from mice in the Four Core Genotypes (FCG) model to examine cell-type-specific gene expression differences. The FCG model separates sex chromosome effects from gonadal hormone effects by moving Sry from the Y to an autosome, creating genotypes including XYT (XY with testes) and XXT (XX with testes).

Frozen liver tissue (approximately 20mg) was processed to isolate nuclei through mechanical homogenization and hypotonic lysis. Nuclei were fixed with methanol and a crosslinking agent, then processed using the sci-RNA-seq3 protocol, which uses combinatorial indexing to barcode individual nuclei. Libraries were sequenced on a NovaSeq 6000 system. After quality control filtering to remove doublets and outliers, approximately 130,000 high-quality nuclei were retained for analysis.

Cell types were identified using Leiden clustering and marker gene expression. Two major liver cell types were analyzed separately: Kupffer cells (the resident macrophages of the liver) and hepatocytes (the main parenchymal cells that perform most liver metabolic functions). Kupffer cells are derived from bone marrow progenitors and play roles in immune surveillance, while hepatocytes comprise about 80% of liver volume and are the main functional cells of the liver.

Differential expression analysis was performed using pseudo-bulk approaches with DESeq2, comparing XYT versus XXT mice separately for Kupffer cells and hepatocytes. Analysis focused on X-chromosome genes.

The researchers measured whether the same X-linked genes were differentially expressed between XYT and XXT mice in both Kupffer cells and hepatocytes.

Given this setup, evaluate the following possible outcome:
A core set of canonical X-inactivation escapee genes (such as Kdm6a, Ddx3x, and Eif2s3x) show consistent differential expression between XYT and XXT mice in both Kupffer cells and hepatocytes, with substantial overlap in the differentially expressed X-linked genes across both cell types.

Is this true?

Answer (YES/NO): NO